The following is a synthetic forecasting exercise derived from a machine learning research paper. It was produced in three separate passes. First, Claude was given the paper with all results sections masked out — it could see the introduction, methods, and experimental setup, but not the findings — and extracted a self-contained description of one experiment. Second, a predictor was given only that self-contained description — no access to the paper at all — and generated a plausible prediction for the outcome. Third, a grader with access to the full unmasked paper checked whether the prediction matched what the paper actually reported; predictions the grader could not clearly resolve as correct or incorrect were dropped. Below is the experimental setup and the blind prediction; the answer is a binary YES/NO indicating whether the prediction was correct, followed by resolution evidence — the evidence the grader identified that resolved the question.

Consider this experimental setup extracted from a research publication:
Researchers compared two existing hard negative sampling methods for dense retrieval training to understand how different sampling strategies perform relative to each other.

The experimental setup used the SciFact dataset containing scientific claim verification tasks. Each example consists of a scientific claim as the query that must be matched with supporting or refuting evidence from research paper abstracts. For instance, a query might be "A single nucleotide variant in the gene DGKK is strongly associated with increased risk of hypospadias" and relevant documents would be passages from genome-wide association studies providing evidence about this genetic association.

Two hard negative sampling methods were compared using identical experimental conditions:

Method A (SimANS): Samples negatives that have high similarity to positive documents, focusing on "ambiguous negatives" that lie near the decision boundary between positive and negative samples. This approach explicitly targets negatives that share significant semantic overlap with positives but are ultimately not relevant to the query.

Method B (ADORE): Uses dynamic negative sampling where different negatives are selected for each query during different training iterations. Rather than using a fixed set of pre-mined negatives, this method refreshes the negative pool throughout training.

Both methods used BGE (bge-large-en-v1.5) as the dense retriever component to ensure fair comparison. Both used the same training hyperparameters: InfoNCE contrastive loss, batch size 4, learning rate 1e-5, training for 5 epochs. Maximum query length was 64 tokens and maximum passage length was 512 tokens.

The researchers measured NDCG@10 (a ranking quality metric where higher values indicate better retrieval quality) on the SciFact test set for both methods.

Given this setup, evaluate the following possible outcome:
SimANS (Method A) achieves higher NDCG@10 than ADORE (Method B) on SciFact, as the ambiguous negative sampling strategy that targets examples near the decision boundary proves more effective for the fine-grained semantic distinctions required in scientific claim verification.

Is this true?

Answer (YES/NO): YES